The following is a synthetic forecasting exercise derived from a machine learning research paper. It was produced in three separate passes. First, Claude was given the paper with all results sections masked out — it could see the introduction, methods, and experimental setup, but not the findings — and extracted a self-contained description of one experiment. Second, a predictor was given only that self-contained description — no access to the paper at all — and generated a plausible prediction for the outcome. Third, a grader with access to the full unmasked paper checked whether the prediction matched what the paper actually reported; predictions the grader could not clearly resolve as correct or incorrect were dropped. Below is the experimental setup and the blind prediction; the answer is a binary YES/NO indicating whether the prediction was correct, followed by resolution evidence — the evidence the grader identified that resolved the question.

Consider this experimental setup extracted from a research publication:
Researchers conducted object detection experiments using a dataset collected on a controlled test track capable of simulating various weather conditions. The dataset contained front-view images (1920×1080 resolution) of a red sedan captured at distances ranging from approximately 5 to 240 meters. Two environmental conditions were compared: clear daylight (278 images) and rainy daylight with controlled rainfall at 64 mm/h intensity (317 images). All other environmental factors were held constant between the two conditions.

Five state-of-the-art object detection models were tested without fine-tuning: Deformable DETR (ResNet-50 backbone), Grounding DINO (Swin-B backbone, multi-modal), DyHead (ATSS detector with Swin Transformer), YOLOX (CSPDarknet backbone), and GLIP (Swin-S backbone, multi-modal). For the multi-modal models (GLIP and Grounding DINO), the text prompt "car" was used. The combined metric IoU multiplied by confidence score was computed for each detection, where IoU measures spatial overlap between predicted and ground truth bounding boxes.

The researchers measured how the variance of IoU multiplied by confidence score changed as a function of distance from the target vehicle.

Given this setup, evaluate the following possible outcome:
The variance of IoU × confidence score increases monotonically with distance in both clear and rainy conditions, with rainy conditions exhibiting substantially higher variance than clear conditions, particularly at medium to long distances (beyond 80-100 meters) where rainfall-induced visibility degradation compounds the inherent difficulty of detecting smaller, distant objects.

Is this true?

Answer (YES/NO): NO